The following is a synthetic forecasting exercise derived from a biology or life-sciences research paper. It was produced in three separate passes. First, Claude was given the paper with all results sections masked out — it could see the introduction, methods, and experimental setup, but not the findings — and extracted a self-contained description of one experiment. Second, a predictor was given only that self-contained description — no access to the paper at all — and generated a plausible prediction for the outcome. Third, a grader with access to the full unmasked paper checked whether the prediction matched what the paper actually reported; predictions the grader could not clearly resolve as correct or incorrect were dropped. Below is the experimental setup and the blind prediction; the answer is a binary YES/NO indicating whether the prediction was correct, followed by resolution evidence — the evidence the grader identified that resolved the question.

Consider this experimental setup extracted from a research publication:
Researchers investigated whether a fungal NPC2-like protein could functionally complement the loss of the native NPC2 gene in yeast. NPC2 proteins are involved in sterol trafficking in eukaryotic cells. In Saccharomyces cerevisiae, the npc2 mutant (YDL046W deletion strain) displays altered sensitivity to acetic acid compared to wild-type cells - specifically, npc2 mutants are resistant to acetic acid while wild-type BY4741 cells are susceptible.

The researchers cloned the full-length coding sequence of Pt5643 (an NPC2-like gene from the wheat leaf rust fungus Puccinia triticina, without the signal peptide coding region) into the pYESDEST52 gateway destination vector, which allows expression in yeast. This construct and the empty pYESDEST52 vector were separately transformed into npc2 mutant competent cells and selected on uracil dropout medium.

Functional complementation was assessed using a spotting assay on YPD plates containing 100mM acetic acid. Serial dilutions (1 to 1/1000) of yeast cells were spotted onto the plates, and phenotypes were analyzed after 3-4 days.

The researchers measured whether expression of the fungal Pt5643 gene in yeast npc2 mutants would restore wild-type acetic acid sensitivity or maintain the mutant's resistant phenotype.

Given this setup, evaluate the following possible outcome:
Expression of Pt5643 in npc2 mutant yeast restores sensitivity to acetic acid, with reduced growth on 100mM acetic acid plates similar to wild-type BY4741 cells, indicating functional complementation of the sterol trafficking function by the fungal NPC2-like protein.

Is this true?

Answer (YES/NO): YES